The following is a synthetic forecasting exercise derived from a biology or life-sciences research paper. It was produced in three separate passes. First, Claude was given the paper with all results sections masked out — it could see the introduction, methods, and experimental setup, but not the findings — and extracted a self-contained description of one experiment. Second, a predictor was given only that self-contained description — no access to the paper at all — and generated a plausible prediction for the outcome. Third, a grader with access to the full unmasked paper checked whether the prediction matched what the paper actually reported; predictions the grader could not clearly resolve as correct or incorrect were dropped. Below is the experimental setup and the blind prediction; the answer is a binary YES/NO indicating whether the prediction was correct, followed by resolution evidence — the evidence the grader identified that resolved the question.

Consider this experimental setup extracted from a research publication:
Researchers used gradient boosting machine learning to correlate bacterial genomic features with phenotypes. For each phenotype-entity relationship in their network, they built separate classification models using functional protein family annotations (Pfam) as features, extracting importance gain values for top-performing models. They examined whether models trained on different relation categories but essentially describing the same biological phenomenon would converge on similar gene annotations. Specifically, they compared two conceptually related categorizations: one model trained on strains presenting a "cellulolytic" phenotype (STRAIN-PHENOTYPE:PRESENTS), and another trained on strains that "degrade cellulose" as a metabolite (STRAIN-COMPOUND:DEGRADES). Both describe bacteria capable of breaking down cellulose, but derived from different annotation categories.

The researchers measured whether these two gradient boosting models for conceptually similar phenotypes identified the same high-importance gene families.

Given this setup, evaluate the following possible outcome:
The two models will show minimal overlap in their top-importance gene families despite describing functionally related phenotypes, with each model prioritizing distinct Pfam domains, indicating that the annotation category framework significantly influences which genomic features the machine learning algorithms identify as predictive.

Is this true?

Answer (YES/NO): NO